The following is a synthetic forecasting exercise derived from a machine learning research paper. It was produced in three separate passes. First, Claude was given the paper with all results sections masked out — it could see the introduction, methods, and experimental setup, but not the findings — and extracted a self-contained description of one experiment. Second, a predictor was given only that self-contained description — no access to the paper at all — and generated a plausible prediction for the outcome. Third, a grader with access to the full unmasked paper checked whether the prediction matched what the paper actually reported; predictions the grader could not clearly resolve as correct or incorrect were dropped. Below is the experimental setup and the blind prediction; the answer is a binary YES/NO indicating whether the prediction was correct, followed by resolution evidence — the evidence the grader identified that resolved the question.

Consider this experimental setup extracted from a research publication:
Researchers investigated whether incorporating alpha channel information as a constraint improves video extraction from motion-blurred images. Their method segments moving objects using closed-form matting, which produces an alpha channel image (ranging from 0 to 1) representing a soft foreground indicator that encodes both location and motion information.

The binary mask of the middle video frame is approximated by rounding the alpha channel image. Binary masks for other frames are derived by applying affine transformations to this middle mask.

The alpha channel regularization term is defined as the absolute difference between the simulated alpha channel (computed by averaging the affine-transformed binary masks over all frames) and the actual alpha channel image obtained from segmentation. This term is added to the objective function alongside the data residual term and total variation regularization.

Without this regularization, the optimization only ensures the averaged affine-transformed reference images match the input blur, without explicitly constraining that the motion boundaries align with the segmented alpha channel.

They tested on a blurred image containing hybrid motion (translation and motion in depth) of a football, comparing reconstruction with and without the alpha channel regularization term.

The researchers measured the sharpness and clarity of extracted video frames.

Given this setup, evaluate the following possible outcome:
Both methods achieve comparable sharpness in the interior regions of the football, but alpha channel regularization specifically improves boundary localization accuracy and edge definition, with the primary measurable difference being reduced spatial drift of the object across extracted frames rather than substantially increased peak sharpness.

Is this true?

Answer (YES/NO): NO